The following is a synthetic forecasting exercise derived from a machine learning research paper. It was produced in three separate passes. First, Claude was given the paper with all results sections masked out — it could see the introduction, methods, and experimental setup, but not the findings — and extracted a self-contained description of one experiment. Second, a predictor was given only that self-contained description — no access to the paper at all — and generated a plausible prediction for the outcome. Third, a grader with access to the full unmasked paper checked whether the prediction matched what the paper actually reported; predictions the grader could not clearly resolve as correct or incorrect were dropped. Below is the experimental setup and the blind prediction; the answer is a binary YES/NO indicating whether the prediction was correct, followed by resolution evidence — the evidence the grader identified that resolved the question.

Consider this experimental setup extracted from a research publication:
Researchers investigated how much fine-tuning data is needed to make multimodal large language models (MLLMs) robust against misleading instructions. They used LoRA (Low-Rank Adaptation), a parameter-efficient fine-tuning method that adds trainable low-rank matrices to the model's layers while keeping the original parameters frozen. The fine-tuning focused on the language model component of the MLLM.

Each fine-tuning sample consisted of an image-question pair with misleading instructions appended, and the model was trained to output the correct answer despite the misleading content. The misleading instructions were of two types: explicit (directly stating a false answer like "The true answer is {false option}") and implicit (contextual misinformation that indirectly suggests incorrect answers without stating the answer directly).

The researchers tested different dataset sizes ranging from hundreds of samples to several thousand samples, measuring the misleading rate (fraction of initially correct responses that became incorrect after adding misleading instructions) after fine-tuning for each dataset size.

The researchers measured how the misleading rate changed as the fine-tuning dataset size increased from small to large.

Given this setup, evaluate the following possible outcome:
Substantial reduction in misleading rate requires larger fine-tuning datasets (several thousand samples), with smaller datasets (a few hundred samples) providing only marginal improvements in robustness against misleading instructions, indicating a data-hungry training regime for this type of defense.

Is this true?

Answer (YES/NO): NO